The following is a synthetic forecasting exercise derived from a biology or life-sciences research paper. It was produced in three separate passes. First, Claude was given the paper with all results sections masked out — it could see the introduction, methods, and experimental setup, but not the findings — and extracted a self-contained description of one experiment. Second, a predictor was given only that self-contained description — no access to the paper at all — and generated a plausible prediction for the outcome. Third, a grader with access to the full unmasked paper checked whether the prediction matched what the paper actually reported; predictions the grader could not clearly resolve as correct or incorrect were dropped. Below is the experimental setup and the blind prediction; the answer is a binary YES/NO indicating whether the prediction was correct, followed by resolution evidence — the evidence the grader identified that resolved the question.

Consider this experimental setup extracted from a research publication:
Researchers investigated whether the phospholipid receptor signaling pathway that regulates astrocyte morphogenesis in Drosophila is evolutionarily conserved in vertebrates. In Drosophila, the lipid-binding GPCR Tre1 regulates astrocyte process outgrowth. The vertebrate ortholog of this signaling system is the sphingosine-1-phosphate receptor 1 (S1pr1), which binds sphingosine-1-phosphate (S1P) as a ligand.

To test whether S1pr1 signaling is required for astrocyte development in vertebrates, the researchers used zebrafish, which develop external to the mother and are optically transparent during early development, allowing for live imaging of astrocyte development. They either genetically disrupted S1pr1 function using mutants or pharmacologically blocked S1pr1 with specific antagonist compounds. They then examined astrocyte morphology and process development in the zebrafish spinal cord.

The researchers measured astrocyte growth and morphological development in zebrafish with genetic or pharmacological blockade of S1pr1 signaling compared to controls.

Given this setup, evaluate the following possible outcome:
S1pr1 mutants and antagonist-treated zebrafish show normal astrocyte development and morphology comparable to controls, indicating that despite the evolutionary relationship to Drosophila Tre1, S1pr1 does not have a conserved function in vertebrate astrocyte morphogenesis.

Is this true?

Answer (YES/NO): NO